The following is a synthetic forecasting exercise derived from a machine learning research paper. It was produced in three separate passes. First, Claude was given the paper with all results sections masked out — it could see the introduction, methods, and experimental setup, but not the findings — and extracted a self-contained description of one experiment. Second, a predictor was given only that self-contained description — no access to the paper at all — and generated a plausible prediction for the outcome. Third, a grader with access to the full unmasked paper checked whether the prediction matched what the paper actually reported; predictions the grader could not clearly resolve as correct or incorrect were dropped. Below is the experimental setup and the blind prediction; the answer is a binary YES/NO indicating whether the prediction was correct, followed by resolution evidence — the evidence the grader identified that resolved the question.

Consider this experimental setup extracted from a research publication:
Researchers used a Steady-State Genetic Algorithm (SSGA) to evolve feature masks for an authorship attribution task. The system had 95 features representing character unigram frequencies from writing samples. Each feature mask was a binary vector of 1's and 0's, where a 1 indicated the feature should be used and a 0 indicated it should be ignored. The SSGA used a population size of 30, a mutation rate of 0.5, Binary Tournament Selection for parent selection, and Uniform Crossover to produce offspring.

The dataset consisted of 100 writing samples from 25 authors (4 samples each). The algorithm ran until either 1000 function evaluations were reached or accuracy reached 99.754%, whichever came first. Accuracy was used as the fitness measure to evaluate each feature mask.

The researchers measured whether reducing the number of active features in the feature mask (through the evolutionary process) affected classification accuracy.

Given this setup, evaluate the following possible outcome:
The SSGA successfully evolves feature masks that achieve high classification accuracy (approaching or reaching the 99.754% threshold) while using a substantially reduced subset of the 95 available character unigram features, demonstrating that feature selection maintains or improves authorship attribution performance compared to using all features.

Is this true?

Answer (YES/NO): NO